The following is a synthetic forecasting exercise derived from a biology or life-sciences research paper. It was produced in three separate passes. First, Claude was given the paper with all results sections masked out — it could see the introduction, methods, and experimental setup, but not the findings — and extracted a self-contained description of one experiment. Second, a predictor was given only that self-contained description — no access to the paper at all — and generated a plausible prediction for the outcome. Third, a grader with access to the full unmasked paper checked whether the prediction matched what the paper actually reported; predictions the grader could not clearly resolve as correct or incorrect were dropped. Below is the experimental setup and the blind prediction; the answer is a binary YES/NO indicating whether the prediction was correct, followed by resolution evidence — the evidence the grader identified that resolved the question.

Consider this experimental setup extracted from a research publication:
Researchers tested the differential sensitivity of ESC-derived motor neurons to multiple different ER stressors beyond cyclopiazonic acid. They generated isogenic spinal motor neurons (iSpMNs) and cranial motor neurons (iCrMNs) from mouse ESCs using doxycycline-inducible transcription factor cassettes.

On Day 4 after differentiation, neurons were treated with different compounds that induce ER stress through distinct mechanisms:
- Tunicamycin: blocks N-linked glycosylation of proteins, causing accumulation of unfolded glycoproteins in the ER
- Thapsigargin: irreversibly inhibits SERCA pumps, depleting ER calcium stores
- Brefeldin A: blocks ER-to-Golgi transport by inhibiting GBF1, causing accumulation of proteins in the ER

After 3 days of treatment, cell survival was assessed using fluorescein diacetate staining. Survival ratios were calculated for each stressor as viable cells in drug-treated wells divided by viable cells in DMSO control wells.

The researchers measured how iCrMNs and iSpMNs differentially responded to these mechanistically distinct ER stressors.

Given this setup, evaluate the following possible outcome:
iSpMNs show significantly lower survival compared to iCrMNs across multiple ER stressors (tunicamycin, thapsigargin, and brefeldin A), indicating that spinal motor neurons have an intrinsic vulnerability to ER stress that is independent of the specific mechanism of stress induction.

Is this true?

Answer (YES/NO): NO